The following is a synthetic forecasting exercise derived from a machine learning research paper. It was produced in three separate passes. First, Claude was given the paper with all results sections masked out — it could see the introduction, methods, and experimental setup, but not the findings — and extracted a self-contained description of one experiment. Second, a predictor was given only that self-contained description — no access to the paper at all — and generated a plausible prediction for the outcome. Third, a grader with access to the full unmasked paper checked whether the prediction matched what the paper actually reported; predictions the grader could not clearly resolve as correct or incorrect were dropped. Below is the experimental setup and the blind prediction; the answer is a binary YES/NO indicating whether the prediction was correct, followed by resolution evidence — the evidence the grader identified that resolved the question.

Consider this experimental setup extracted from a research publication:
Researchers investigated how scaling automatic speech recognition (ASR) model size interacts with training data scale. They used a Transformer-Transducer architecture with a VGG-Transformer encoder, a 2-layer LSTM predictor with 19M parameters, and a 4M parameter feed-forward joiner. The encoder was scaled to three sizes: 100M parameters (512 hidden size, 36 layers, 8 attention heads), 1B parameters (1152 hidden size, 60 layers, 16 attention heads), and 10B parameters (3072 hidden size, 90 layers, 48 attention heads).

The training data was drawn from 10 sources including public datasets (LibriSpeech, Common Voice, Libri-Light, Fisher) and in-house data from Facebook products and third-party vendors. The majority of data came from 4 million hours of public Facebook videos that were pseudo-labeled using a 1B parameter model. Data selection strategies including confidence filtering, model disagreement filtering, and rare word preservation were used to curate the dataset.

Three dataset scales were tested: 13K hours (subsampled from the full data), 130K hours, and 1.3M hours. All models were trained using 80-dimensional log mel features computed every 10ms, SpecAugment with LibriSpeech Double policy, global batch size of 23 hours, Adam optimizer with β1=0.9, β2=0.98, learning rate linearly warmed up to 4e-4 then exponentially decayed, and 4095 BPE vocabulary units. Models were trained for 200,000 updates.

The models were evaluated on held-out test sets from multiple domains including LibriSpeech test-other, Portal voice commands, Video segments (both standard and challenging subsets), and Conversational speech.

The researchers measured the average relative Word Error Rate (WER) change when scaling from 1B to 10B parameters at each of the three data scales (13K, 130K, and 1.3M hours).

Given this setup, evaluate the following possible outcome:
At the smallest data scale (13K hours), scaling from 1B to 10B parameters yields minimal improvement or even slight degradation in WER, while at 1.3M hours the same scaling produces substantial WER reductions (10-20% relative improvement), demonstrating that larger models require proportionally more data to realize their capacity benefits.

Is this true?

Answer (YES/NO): NO